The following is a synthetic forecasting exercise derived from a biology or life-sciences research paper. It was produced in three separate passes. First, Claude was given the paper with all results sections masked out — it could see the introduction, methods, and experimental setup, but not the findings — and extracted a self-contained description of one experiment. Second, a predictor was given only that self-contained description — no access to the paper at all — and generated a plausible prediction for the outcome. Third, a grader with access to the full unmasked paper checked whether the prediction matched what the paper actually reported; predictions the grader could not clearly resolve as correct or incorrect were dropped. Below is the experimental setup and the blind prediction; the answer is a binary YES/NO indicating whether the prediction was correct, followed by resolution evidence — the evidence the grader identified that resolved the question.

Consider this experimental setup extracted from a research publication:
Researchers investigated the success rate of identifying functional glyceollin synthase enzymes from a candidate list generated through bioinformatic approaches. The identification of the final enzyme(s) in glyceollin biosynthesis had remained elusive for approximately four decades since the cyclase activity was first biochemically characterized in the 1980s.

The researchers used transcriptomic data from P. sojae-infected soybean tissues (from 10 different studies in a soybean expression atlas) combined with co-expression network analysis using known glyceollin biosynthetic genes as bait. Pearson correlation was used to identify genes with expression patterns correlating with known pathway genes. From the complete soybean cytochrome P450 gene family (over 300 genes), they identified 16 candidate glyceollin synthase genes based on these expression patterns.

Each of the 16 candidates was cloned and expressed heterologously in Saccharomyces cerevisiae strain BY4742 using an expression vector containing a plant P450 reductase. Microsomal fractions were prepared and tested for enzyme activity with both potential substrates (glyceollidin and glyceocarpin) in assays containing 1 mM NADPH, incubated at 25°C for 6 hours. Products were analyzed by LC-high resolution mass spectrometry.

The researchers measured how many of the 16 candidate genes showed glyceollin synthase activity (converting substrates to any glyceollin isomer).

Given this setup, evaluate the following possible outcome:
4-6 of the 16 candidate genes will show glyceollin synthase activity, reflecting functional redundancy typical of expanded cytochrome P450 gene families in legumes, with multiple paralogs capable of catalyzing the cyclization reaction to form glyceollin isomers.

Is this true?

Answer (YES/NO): NO